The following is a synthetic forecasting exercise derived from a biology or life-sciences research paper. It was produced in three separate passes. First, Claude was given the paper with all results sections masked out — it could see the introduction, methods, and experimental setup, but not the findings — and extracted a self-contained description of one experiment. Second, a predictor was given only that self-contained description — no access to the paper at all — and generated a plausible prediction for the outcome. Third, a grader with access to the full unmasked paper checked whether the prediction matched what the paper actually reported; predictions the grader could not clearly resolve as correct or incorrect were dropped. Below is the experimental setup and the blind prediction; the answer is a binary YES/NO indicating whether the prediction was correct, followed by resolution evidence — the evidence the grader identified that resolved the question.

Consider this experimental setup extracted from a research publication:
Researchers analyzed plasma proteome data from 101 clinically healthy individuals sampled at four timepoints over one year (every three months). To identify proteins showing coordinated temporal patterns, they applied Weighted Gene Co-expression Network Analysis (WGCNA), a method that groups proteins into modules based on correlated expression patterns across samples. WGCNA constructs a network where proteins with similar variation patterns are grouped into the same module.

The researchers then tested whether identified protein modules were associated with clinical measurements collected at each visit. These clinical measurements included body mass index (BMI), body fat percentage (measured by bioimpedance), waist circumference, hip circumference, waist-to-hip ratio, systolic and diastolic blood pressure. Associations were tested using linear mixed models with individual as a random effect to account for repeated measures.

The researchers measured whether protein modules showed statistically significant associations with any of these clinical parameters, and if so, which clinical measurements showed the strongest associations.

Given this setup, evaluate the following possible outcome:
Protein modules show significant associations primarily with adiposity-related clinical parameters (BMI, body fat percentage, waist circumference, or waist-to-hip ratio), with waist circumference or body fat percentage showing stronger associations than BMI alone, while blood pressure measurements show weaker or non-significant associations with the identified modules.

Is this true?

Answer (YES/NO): NO